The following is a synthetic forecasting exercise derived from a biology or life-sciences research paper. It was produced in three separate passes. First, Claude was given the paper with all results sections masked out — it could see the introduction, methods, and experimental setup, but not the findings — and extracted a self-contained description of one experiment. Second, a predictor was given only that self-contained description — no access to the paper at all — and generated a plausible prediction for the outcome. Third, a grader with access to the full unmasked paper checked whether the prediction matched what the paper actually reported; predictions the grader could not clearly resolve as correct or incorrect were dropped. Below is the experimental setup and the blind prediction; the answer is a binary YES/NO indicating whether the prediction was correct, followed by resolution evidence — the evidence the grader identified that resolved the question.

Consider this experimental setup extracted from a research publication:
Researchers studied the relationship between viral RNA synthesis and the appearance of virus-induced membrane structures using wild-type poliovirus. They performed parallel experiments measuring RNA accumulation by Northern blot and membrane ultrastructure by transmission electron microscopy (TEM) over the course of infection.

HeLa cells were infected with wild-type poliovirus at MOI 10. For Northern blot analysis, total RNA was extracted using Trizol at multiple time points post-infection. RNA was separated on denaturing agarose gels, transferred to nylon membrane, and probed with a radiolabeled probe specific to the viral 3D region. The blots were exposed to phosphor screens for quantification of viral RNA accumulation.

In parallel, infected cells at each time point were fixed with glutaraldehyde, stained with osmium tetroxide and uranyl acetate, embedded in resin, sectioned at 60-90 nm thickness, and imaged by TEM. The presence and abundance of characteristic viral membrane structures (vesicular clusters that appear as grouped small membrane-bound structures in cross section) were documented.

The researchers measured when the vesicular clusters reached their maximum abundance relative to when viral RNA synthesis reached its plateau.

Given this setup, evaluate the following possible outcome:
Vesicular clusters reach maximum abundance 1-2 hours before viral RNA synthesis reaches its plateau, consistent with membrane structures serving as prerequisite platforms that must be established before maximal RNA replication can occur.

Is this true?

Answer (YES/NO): NO